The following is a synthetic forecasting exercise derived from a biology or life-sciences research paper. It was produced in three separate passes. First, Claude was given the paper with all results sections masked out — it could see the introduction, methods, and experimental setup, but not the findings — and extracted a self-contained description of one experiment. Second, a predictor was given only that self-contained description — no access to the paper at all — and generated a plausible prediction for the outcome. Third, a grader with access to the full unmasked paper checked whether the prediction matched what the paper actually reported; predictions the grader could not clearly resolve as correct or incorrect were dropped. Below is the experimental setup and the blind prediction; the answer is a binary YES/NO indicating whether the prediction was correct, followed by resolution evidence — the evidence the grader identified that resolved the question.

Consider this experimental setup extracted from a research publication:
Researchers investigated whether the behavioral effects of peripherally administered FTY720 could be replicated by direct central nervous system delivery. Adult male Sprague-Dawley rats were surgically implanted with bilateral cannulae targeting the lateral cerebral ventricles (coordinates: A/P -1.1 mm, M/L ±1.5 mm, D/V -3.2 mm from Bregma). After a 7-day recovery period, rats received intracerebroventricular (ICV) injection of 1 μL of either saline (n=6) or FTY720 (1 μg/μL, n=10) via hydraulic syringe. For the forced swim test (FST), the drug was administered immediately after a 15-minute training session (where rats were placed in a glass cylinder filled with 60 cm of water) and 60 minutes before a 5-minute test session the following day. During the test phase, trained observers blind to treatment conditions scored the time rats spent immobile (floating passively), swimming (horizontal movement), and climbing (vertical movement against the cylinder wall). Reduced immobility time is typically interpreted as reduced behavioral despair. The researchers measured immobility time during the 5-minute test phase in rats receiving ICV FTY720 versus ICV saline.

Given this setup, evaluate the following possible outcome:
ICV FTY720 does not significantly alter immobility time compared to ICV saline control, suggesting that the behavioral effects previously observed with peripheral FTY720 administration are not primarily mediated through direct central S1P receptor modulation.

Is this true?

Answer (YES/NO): NO